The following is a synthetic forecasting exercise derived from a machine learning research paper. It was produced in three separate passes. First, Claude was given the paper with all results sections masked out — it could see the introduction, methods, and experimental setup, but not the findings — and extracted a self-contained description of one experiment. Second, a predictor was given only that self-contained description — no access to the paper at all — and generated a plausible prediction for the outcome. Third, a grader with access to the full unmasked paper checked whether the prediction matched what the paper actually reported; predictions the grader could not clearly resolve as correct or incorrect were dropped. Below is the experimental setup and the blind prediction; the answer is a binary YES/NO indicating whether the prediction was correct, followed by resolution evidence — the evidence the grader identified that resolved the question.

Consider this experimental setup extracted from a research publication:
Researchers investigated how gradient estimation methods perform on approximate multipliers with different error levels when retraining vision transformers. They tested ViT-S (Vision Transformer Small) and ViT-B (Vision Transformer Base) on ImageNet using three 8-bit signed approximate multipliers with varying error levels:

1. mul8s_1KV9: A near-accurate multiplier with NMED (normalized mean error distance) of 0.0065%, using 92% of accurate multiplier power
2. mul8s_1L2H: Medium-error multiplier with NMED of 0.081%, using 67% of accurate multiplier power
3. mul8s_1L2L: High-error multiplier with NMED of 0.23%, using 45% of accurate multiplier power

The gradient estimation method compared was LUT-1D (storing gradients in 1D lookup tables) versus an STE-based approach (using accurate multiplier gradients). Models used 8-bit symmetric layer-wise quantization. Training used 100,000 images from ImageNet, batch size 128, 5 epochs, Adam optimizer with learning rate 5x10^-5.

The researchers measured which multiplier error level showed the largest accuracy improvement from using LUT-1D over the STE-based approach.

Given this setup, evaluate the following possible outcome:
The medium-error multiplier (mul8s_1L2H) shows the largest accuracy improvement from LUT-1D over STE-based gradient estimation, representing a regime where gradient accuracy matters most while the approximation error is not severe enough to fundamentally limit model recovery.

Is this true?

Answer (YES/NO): NO